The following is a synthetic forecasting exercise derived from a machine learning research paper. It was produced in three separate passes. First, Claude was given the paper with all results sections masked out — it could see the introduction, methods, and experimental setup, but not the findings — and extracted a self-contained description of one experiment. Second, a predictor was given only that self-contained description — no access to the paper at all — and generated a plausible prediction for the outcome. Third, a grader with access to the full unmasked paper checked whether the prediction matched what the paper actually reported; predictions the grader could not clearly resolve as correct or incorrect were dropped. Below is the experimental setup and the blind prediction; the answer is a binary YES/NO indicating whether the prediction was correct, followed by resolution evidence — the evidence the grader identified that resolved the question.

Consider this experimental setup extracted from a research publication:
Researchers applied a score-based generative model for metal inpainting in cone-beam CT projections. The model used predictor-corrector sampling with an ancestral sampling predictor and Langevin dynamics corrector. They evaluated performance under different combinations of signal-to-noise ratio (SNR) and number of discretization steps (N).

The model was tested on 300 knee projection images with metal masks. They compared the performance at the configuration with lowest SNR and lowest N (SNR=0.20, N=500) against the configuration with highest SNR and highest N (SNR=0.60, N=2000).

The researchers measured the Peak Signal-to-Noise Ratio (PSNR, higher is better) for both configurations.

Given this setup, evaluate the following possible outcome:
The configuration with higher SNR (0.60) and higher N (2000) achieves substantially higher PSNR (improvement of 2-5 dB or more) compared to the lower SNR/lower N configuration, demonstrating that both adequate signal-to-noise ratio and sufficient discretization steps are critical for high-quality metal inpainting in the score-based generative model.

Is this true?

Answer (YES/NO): NO